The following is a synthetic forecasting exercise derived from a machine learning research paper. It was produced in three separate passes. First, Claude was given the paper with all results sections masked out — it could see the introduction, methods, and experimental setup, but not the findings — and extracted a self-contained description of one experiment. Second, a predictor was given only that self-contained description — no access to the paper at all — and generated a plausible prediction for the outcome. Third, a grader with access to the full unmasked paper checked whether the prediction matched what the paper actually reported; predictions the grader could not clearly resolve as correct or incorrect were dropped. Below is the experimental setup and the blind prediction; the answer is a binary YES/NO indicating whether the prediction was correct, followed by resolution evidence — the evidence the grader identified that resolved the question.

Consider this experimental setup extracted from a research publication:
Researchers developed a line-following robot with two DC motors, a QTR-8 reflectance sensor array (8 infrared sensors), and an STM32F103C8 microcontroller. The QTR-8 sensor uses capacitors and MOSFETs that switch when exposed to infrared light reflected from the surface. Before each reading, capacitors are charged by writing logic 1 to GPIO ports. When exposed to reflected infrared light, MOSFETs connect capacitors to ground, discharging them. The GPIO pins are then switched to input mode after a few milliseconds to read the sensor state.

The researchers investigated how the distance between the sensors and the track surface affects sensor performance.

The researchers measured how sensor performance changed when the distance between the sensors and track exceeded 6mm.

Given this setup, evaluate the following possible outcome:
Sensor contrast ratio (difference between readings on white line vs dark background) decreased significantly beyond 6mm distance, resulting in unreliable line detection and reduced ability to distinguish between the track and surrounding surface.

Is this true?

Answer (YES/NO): NO